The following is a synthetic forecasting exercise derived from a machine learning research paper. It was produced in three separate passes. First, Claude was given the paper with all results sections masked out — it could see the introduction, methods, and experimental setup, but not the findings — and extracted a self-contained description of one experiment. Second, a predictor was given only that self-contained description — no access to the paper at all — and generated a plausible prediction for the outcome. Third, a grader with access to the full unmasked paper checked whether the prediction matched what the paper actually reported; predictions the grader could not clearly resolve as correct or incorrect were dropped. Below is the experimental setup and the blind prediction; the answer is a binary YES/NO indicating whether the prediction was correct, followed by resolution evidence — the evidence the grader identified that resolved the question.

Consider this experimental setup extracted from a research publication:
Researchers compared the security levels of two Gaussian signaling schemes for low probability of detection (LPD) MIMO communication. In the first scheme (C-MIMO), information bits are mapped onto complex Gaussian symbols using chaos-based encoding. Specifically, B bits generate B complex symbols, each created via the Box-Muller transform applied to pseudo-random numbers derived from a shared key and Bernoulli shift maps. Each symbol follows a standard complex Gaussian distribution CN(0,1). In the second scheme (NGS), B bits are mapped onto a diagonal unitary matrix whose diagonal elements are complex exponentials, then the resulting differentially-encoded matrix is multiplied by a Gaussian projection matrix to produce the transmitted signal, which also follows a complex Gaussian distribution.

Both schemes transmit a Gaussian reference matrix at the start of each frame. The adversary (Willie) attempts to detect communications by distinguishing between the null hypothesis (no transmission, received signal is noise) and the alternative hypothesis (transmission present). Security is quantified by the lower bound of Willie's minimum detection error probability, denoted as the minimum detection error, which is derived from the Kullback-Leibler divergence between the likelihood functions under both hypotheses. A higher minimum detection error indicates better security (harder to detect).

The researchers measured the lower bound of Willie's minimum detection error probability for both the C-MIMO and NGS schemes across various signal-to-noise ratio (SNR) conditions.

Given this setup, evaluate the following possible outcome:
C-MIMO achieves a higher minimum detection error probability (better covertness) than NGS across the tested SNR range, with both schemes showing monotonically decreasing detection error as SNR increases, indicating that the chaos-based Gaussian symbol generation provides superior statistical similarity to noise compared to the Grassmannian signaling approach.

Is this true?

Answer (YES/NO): NO